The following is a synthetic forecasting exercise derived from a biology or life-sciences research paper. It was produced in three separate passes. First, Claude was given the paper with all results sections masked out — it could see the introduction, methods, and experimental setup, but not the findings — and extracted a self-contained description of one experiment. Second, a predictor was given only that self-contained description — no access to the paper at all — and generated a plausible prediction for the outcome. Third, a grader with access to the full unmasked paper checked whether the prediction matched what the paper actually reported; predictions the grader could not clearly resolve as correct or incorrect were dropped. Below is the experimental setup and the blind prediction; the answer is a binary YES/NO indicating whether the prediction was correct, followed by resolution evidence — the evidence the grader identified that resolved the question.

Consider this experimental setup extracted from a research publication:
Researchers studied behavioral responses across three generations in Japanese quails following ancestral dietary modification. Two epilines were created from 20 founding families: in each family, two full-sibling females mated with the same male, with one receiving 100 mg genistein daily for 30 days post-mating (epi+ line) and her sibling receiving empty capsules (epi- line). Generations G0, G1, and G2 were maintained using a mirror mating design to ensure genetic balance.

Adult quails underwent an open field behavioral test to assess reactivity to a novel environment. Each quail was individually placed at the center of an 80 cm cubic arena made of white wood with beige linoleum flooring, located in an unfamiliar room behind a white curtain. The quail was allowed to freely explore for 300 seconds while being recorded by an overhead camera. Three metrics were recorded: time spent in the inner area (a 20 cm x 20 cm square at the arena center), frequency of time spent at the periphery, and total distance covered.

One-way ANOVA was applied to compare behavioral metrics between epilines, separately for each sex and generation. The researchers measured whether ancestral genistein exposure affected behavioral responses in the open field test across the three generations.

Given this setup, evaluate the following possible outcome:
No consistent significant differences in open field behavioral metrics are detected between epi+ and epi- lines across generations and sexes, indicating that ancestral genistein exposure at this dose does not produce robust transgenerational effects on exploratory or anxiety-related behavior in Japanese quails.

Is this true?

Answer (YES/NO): YES